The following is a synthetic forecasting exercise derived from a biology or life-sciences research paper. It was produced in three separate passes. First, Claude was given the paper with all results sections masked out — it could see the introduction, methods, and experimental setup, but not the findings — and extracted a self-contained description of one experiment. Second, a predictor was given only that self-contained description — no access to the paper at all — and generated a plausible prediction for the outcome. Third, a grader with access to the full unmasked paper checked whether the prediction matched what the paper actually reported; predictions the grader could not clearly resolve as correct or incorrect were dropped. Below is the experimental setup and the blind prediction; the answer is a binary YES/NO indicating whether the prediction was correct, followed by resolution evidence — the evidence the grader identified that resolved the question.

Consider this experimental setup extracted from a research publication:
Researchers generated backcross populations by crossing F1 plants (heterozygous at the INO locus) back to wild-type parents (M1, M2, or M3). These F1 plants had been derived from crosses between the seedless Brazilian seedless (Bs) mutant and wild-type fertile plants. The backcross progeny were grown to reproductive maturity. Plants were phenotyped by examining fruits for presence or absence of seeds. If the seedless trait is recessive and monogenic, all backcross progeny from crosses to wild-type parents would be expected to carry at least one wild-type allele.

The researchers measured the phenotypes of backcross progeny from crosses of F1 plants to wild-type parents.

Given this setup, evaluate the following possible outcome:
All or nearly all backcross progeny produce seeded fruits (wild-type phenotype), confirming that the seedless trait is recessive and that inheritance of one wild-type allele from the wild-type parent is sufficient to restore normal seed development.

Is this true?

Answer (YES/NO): YES